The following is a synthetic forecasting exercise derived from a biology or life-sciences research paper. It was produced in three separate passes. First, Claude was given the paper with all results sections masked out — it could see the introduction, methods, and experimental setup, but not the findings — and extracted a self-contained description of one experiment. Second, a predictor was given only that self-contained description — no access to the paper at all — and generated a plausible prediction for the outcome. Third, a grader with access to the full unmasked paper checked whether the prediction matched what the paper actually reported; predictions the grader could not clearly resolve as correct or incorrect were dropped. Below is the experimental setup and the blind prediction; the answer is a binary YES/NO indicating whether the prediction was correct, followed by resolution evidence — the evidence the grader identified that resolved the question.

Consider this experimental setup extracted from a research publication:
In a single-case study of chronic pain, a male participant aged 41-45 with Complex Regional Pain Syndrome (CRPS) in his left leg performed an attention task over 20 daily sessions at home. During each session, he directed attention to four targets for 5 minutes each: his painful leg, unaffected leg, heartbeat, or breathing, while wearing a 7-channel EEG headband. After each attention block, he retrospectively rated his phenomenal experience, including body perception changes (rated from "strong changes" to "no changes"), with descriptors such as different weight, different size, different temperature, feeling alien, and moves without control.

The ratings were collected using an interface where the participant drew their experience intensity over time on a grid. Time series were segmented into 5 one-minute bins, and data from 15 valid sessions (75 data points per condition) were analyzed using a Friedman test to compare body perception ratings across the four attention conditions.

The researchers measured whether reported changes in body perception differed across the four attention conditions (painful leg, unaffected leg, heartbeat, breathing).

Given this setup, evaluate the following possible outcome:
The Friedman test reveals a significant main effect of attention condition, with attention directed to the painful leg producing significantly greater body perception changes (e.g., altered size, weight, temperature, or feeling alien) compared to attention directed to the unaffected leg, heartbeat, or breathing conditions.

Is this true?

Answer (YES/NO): NO